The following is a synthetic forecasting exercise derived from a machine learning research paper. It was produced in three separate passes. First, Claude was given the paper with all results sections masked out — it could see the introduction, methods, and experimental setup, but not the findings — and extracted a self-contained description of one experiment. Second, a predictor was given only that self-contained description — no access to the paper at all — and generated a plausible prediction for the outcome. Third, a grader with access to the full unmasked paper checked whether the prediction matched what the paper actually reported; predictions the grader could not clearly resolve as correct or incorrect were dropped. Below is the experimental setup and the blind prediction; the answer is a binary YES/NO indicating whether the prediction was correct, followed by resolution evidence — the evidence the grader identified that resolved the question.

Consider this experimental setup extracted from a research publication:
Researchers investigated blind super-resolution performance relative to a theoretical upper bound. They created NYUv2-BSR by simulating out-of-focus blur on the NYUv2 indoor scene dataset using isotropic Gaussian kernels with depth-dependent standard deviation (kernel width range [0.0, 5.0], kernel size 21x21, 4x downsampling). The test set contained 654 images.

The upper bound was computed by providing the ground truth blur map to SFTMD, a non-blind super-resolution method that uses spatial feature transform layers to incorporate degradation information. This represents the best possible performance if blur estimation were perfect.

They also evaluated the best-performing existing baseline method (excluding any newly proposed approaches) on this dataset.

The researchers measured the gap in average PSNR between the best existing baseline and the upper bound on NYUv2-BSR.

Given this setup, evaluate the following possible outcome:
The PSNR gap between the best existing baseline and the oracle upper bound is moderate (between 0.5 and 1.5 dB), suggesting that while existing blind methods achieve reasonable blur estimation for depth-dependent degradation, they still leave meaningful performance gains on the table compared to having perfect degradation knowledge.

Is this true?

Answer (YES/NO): NO